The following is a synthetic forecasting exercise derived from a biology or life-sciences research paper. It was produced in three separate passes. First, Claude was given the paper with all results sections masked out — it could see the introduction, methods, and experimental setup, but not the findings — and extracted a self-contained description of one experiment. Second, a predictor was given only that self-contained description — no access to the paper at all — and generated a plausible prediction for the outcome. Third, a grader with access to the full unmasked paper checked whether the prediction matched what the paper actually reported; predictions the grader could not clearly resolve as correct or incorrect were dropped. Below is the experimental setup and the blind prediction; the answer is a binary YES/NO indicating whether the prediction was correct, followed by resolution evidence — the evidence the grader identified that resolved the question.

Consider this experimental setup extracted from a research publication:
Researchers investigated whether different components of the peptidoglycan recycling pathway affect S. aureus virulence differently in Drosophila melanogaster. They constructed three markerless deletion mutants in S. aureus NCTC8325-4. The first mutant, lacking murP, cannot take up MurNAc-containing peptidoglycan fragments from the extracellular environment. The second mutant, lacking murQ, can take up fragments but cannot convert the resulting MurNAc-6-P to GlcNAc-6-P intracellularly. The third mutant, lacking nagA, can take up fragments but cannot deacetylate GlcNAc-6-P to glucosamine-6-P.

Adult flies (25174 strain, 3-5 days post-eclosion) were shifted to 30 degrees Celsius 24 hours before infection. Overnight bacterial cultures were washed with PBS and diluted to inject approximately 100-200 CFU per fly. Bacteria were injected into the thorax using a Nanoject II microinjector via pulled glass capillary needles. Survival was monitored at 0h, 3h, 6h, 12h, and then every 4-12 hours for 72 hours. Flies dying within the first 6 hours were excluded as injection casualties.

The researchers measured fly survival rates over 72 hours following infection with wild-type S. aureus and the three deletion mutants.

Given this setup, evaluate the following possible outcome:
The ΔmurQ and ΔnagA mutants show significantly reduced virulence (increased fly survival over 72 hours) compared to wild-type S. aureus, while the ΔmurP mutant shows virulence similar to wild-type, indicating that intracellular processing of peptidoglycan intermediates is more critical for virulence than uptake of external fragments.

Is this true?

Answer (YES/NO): NO